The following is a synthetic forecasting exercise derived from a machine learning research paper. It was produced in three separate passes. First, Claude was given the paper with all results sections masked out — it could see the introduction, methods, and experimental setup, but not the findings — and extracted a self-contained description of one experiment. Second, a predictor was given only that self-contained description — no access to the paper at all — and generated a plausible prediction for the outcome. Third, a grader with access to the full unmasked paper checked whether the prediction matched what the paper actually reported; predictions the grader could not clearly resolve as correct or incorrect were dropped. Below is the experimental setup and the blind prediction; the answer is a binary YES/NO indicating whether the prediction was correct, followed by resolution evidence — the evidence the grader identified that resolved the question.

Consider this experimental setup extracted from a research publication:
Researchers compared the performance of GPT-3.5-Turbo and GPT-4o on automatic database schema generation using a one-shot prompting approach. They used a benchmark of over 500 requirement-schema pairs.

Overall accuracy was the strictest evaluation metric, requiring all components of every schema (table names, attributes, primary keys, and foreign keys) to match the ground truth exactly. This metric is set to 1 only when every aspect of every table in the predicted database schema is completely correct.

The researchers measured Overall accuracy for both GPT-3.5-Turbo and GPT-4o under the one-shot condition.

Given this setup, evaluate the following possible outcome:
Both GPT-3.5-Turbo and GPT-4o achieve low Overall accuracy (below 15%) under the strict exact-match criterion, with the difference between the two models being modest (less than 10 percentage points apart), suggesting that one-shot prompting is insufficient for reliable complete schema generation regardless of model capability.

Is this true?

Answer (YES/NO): YES